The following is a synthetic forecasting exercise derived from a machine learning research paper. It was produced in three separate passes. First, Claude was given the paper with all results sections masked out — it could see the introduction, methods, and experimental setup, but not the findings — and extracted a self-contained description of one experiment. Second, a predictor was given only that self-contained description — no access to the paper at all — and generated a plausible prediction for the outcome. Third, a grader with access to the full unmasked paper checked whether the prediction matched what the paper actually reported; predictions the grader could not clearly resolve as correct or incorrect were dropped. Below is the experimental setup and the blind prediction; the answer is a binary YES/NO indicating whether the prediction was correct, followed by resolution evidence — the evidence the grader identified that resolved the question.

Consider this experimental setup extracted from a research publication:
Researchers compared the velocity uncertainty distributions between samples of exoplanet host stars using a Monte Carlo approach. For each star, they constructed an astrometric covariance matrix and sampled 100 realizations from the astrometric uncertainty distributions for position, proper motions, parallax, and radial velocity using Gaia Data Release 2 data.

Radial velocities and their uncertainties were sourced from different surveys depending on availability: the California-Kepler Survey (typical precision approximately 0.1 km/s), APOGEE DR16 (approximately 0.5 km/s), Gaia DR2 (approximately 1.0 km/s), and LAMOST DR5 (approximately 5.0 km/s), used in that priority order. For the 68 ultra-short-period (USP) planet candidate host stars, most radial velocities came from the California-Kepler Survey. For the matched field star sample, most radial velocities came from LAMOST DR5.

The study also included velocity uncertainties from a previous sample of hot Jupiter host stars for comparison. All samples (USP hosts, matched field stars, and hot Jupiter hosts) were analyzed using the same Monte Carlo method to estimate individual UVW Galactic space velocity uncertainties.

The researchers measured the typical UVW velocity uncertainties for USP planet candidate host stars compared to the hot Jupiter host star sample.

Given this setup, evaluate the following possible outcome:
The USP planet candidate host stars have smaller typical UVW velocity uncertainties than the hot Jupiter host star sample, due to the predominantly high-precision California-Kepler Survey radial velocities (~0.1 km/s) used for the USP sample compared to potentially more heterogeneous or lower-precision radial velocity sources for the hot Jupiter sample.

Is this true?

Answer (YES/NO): YES